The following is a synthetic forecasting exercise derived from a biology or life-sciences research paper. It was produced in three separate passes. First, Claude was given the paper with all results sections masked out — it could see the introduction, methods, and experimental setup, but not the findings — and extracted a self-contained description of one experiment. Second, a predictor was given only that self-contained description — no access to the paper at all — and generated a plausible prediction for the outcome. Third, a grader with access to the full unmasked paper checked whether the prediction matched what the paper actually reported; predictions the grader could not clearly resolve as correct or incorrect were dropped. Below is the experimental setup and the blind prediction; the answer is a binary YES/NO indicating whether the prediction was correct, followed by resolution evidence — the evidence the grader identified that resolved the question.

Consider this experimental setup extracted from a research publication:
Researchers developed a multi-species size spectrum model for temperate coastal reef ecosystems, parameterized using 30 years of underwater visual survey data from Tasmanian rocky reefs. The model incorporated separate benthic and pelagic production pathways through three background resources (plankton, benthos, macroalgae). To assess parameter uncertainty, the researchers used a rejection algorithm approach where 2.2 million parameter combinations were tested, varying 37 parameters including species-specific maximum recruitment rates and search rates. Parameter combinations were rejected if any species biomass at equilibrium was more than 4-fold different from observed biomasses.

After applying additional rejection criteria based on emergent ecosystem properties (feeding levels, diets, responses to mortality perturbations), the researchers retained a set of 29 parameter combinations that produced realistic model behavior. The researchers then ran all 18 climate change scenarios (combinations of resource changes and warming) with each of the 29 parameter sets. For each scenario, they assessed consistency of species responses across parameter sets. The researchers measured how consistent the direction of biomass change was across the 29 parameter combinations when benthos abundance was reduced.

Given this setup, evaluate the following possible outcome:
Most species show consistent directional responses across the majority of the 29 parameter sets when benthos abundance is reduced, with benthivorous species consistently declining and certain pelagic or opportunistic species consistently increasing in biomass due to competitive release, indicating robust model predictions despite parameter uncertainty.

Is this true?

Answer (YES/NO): YES